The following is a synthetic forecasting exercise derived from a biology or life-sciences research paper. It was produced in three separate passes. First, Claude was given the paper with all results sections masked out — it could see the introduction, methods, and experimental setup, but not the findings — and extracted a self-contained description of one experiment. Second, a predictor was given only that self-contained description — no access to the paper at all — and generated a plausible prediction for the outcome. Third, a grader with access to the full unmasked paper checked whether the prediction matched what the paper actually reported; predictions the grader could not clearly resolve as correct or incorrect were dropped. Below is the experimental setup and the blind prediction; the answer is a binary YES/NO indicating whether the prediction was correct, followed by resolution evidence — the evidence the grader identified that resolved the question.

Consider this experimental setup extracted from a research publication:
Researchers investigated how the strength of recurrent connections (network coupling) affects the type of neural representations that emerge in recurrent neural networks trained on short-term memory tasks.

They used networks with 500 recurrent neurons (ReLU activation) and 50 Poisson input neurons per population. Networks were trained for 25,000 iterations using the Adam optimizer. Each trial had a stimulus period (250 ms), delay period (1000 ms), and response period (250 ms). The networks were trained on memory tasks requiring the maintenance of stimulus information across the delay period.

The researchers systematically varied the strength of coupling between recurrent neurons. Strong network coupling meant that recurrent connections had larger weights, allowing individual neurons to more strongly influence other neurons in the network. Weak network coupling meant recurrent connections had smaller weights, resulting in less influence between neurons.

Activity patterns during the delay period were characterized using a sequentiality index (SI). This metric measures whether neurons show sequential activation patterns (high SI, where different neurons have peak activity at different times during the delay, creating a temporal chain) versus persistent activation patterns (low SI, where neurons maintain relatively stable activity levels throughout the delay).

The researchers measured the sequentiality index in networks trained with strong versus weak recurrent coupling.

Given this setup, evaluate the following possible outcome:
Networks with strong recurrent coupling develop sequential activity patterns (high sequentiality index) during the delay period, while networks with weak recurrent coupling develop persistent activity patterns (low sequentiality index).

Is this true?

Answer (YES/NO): YES